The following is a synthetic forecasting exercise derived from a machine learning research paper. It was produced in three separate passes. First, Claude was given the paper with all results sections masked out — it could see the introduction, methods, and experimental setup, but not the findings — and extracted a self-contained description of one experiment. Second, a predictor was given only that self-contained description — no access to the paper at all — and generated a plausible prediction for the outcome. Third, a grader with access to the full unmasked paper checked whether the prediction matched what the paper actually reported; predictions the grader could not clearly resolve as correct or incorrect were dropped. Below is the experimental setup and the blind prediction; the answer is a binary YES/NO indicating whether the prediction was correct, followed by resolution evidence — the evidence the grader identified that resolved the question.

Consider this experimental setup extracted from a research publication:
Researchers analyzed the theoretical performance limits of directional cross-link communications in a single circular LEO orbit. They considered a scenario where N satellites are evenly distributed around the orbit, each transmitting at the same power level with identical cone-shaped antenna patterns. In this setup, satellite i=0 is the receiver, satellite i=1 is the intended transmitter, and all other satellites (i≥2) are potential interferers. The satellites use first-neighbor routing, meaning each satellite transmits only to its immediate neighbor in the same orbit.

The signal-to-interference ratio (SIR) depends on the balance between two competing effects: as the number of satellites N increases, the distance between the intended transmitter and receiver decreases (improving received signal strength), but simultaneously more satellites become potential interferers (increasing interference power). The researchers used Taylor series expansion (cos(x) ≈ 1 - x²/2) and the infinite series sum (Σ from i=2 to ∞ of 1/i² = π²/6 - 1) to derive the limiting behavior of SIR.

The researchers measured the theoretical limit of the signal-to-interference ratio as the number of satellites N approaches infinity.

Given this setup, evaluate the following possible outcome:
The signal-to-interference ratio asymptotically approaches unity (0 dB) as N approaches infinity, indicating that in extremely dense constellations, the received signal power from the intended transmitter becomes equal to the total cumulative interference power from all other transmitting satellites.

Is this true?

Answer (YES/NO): NO